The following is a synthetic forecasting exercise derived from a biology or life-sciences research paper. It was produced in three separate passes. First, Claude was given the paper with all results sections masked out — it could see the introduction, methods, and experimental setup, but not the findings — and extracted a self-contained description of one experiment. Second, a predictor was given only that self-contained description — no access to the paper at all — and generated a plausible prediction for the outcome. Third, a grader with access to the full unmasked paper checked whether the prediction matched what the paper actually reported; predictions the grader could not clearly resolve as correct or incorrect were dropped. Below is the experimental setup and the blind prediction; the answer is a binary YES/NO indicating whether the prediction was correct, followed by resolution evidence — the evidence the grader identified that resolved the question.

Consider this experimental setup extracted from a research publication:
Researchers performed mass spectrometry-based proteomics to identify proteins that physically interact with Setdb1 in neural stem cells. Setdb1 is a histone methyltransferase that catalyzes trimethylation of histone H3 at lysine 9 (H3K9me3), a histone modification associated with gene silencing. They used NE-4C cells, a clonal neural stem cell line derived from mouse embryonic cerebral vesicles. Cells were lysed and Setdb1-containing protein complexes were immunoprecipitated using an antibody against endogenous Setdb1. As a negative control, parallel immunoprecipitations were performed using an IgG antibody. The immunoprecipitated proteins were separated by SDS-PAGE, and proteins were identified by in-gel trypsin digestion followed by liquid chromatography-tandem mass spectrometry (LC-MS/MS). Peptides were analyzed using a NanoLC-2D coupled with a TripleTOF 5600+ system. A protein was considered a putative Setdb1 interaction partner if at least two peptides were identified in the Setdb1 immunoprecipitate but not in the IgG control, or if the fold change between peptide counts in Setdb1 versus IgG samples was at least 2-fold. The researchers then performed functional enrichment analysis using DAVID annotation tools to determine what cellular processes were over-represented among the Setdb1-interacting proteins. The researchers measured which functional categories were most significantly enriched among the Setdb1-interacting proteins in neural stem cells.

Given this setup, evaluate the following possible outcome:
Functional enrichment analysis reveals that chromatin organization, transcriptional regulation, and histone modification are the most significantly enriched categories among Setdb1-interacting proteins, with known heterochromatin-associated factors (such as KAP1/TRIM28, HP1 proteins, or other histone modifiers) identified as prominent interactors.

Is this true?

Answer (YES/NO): NO